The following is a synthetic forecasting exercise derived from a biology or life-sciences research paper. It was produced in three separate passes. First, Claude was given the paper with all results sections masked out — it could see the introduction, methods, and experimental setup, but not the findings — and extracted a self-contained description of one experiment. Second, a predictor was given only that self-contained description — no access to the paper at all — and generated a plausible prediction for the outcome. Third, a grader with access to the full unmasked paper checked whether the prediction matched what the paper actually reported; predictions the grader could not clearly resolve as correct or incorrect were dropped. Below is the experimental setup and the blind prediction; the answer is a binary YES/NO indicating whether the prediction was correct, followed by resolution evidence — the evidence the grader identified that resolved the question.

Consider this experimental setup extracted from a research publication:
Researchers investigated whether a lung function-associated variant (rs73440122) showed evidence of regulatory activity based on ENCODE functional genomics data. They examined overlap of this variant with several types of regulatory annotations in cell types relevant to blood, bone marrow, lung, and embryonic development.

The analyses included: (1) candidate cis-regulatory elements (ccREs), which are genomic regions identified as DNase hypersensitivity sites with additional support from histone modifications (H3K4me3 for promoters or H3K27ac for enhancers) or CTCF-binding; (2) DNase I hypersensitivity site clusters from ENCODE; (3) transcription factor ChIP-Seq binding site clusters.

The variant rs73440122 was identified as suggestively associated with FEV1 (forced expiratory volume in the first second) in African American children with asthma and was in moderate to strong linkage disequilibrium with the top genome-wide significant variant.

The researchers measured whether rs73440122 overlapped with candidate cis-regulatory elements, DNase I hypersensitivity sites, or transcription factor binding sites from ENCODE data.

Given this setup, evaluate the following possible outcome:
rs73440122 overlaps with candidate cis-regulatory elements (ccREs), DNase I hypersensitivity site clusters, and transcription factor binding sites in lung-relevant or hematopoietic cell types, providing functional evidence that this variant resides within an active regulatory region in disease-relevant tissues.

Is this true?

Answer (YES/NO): YES